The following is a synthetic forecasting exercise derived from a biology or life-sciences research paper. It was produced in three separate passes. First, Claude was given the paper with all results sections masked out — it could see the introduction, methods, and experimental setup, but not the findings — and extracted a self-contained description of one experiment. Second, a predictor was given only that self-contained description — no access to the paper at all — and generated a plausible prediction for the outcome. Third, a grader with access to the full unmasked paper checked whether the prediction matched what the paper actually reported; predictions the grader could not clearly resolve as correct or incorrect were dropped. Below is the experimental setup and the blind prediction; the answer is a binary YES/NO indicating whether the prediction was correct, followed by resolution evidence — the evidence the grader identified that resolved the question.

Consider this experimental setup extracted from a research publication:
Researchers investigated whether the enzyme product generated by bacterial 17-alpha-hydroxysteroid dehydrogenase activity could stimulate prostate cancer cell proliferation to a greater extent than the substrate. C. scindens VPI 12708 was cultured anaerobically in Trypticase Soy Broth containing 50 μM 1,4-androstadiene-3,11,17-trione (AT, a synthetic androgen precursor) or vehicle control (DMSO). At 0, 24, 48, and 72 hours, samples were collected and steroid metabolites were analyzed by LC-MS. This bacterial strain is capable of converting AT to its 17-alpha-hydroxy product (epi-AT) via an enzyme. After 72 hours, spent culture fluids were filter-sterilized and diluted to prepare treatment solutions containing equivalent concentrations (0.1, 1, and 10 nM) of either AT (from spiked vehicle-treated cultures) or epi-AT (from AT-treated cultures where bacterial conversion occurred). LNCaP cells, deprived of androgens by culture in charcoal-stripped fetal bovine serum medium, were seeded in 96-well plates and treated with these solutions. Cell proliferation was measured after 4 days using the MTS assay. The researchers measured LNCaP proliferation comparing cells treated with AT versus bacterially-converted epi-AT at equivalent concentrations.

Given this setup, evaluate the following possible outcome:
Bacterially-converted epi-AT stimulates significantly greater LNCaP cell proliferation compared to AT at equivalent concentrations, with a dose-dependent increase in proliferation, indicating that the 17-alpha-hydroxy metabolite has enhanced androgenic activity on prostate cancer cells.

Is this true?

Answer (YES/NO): YES